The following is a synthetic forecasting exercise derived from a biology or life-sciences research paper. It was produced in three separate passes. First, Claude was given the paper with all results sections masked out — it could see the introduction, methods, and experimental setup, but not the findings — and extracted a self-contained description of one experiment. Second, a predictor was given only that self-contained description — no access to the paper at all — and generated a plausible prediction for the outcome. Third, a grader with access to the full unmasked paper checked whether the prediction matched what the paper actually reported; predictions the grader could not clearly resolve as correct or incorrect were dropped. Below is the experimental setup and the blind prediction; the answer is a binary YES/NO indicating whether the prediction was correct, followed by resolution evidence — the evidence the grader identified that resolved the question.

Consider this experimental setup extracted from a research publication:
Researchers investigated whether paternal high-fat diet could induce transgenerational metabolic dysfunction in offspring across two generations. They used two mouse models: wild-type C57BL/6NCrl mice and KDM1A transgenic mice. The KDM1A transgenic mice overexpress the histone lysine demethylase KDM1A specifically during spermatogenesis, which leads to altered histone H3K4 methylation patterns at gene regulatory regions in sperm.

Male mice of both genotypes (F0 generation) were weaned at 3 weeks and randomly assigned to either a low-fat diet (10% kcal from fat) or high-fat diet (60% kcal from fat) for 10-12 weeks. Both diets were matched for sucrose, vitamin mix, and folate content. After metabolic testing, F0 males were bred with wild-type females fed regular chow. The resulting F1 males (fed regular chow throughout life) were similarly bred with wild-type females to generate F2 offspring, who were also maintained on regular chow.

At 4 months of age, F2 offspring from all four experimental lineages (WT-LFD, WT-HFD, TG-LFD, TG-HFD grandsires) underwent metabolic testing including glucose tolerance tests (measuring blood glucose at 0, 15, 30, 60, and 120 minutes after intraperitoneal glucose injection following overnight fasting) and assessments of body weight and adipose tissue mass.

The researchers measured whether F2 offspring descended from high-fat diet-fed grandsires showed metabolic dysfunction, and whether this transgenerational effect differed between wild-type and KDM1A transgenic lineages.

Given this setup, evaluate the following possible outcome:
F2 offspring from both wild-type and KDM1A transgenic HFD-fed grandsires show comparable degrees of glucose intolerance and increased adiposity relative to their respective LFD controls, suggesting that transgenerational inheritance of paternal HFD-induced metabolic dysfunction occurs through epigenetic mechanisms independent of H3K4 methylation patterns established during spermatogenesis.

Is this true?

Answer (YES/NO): NO